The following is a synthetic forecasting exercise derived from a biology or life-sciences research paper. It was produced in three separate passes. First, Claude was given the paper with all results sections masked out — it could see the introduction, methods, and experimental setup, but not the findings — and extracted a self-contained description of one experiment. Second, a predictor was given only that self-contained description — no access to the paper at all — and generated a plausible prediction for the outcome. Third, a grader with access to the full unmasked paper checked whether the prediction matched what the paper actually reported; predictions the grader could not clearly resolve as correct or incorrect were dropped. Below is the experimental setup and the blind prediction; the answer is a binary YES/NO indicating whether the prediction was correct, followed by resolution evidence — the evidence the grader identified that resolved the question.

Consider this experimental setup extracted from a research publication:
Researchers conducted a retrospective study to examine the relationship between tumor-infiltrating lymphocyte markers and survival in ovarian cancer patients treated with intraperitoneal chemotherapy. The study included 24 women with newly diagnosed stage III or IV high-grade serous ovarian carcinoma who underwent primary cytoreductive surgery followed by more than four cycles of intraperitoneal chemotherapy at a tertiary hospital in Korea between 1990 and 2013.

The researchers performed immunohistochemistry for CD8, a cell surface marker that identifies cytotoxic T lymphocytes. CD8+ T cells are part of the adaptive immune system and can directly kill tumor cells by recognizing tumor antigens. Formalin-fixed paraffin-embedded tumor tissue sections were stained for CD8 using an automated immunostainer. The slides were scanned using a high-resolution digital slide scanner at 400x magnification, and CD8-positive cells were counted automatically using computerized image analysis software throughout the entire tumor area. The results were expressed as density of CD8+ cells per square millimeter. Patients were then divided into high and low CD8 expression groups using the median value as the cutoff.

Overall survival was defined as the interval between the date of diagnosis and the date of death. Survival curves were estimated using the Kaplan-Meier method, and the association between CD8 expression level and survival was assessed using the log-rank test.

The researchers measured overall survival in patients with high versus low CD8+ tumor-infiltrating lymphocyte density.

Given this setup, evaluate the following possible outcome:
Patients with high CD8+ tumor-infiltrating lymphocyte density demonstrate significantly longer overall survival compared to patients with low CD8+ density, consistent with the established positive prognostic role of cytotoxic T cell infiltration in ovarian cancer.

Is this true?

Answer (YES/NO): NO